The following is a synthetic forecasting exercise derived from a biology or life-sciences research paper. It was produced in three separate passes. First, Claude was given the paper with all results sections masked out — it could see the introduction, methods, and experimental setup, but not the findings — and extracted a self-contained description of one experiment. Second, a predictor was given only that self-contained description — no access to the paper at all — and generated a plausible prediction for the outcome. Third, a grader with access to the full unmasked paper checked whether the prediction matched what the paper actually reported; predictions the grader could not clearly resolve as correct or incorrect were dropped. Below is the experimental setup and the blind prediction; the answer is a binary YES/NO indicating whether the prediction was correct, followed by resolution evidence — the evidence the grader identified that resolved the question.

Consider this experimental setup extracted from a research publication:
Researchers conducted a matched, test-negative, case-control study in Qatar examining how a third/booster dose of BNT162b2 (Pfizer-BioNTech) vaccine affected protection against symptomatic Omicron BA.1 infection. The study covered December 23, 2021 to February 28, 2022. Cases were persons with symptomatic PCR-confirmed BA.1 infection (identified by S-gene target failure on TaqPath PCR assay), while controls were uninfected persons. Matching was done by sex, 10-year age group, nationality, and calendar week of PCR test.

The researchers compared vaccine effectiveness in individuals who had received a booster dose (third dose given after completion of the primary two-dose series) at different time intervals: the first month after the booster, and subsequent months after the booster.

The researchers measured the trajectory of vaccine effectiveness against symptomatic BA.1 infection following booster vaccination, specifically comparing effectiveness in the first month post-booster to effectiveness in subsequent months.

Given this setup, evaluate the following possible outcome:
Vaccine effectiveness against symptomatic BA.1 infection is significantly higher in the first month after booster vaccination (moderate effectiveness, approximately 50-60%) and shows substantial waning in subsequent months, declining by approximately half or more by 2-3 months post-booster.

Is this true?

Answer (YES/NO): NO